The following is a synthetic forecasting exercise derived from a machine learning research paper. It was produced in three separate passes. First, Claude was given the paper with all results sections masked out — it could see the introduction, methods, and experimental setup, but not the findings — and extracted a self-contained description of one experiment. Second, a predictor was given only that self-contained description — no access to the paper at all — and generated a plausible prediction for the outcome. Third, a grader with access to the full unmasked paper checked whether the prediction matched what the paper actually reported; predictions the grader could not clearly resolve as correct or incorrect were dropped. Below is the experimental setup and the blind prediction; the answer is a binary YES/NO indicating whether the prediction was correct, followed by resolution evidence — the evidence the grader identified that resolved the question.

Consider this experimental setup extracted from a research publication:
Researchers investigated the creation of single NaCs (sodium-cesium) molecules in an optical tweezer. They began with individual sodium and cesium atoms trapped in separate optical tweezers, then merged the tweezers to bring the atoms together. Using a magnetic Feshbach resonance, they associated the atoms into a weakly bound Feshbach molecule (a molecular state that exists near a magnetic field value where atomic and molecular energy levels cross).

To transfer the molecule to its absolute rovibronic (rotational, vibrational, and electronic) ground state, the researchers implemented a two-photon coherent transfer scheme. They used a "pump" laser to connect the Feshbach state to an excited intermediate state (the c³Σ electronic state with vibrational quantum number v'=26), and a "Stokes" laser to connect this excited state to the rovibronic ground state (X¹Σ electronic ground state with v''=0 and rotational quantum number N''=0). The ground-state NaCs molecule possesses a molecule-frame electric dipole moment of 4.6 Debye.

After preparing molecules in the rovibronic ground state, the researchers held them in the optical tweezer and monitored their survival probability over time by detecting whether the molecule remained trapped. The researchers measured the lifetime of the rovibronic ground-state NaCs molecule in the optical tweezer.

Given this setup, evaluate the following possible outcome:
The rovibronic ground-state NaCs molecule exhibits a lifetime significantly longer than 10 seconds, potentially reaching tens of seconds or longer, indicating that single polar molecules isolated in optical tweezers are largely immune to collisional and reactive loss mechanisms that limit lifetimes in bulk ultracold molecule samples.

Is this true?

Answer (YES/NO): NO